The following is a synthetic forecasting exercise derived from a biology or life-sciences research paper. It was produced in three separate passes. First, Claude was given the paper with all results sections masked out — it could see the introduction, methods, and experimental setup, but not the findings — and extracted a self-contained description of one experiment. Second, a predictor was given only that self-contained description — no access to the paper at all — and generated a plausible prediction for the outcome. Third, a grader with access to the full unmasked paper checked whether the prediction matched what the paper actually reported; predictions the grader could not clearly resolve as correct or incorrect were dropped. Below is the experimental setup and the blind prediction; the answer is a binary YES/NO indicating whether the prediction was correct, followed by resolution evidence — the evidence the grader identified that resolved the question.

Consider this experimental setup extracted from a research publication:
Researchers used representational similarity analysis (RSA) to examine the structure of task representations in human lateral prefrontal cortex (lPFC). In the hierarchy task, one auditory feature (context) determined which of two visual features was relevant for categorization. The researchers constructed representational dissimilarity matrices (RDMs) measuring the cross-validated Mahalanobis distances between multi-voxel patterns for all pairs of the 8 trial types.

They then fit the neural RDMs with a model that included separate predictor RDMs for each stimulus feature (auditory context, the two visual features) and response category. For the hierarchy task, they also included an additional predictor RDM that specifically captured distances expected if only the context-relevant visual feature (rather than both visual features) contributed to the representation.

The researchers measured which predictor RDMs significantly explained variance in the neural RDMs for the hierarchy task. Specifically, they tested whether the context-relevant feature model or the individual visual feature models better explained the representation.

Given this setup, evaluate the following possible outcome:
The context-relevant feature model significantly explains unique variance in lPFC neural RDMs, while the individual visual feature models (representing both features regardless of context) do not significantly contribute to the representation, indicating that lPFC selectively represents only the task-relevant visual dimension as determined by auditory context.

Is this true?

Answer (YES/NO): YES